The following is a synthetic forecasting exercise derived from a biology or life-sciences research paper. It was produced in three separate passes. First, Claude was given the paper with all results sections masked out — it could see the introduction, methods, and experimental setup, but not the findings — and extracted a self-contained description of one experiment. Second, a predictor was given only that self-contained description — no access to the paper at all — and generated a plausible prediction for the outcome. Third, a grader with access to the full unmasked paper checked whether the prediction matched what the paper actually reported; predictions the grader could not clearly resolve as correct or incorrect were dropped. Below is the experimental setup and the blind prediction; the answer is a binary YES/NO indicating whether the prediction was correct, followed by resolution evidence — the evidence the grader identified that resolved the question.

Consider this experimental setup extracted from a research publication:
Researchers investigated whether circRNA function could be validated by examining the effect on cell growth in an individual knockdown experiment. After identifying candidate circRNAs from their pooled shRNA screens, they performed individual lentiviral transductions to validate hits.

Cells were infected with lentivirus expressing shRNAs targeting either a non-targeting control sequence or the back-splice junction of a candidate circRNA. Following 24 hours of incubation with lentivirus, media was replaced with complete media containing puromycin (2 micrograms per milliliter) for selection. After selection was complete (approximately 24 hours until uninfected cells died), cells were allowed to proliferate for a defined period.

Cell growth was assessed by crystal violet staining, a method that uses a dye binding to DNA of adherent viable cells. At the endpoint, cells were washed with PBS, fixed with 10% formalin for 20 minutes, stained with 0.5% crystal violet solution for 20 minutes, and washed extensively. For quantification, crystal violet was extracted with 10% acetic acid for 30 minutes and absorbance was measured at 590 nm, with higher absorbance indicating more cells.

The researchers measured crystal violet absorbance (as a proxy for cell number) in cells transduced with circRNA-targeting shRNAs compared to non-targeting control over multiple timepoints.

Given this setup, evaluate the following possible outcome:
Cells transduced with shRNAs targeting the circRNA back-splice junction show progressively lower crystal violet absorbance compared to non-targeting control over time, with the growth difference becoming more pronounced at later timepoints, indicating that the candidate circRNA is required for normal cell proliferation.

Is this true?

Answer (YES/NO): YES